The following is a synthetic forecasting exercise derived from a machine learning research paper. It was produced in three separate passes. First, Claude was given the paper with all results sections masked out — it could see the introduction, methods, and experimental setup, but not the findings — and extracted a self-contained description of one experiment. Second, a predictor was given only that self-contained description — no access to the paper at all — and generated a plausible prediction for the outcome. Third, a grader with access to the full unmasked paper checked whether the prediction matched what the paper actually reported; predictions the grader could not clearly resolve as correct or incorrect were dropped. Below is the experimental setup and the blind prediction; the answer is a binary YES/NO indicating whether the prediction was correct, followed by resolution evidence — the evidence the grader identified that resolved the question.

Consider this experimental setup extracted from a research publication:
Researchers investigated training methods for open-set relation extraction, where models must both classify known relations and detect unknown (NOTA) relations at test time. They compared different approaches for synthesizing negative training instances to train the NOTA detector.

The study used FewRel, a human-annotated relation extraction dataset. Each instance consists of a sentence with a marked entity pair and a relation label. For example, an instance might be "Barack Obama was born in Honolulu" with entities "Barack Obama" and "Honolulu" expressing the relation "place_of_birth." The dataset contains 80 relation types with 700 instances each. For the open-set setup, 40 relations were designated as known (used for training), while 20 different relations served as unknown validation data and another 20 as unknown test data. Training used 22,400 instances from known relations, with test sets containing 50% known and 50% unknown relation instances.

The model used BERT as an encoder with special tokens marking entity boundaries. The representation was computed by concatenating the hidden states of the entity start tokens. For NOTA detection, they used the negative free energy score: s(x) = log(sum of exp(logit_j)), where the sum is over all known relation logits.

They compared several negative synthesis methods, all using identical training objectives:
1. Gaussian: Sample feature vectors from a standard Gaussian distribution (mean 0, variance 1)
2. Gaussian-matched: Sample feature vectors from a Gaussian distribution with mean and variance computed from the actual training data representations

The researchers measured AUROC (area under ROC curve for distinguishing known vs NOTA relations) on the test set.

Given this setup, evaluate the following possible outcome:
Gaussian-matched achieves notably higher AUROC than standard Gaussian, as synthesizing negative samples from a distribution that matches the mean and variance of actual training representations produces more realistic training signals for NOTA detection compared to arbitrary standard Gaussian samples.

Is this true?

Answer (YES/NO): NO